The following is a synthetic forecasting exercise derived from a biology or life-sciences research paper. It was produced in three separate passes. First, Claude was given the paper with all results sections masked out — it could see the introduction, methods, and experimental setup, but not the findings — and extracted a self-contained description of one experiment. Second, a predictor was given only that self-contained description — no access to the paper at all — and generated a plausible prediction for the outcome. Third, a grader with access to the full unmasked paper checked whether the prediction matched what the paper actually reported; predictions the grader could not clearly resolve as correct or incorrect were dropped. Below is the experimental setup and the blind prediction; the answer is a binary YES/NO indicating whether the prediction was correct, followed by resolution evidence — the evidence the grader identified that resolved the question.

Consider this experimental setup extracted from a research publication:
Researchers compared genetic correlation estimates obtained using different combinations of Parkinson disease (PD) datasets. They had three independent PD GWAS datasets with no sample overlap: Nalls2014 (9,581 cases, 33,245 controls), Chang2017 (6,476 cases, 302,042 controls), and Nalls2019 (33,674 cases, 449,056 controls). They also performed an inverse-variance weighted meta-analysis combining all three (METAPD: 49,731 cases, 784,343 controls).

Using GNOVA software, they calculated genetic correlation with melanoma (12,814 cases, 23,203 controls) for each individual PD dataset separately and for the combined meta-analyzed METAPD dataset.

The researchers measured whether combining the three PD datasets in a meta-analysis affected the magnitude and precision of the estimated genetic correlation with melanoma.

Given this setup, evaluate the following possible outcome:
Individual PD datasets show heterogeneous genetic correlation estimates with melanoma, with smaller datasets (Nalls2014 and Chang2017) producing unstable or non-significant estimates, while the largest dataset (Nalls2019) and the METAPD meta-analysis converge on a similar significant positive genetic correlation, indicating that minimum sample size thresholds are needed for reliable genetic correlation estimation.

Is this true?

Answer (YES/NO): NO